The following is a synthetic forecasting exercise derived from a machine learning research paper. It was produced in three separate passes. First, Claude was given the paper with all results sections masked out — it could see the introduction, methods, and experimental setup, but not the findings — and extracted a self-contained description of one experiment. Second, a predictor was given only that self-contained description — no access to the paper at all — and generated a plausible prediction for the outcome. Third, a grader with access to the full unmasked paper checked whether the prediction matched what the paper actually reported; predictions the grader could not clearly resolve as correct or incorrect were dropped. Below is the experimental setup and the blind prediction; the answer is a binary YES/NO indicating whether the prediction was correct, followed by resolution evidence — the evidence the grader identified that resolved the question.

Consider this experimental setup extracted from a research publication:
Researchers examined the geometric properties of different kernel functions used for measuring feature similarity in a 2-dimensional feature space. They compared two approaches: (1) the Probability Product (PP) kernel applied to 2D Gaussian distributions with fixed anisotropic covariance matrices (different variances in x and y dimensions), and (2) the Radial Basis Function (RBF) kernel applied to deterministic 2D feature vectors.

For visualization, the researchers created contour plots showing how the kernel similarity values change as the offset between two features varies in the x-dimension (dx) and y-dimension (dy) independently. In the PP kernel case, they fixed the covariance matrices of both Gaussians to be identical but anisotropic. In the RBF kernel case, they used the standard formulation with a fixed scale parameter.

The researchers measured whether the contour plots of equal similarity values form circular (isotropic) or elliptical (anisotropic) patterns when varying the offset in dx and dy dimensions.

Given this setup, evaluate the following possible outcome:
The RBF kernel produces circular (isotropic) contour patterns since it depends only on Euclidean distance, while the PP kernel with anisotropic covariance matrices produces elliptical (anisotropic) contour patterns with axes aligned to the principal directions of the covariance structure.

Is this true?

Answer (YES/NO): YES